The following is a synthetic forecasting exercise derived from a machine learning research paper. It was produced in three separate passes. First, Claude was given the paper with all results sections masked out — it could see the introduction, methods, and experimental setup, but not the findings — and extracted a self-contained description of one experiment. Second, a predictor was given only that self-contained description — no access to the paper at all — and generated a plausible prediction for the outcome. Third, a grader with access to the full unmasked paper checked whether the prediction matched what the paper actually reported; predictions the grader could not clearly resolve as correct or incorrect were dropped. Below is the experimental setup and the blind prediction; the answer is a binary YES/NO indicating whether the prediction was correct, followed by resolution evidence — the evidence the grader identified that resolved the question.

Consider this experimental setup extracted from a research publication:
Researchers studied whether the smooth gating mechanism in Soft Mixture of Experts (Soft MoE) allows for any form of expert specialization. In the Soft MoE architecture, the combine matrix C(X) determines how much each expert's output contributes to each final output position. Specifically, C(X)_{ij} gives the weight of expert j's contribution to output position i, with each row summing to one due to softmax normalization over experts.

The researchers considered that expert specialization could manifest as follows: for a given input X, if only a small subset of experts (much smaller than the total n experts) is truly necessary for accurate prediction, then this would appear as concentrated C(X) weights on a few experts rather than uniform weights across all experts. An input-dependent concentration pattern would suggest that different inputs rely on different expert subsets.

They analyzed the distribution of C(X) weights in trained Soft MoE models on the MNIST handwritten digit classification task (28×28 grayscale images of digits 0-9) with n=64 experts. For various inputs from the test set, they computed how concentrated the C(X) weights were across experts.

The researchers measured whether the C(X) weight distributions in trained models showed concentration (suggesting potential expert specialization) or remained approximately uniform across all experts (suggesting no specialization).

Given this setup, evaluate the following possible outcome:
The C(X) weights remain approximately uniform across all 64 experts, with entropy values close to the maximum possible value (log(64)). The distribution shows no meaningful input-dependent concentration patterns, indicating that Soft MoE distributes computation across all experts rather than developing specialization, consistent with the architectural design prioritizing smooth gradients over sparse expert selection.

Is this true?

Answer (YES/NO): NO